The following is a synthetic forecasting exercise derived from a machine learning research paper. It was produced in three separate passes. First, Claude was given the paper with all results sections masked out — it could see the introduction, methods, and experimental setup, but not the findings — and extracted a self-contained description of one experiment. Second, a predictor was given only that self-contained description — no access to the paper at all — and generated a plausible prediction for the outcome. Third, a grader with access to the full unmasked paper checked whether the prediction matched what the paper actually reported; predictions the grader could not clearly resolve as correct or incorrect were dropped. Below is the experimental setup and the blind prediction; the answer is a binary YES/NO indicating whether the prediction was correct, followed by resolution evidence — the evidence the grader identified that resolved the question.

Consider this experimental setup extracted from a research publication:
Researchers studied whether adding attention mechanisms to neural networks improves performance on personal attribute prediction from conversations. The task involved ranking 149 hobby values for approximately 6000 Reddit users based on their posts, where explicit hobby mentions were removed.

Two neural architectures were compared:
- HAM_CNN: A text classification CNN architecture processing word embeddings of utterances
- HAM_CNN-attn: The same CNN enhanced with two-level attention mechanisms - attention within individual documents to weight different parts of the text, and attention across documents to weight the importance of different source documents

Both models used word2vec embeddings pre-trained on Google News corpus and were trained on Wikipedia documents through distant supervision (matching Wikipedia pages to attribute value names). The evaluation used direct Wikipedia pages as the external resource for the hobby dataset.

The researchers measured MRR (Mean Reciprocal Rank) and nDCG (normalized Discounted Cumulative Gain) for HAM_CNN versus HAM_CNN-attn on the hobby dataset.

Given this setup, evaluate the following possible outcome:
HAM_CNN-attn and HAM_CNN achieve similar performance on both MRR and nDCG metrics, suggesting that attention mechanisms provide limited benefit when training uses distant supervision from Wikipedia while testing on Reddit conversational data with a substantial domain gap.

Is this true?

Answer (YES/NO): NO